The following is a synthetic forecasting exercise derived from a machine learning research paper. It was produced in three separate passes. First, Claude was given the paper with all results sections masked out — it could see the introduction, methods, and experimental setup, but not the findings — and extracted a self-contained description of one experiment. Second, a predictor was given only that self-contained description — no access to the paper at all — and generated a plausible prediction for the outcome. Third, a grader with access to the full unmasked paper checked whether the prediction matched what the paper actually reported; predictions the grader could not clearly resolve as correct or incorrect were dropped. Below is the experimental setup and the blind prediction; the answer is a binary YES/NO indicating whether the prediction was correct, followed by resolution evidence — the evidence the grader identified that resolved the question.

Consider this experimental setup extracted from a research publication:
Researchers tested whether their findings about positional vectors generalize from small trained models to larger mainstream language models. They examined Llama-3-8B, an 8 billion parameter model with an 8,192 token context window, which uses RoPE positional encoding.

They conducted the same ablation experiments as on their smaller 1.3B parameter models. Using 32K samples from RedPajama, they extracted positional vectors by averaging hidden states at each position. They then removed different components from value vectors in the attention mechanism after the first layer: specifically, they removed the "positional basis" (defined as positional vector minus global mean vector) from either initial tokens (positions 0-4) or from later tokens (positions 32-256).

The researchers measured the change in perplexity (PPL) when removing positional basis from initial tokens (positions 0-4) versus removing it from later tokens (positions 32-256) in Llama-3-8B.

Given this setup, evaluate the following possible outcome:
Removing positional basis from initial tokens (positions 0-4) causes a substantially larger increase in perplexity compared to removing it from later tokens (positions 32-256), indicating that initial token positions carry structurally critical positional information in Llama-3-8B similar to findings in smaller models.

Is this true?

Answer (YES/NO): YES